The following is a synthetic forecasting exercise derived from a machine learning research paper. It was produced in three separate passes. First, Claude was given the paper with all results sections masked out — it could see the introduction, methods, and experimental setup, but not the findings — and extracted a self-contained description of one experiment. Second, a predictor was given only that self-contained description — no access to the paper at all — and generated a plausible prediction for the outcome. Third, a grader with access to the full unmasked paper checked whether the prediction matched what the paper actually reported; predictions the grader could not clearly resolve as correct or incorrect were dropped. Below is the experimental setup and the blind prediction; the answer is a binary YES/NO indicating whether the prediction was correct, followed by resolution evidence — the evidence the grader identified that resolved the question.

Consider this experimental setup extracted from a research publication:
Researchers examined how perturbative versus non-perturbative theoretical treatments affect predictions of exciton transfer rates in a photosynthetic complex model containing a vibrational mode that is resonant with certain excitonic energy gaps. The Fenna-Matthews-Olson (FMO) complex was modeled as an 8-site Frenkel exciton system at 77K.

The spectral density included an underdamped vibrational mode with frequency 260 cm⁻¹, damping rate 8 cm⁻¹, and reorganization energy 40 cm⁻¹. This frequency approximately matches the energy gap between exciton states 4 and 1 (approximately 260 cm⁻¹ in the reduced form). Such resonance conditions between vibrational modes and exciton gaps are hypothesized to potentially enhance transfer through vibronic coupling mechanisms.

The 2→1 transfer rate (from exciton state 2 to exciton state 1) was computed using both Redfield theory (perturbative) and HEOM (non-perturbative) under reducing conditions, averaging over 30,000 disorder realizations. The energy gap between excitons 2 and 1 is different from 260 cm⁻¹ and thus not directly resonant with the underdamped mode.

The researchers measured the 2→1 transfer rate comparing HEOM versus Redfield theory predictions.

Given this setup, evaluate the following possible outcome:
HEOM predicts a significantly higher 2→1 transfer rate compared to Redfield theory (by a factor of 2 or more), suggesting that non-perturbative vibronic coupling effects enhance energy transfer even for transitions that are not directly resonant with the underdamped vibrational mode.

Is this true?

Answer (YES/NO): NO